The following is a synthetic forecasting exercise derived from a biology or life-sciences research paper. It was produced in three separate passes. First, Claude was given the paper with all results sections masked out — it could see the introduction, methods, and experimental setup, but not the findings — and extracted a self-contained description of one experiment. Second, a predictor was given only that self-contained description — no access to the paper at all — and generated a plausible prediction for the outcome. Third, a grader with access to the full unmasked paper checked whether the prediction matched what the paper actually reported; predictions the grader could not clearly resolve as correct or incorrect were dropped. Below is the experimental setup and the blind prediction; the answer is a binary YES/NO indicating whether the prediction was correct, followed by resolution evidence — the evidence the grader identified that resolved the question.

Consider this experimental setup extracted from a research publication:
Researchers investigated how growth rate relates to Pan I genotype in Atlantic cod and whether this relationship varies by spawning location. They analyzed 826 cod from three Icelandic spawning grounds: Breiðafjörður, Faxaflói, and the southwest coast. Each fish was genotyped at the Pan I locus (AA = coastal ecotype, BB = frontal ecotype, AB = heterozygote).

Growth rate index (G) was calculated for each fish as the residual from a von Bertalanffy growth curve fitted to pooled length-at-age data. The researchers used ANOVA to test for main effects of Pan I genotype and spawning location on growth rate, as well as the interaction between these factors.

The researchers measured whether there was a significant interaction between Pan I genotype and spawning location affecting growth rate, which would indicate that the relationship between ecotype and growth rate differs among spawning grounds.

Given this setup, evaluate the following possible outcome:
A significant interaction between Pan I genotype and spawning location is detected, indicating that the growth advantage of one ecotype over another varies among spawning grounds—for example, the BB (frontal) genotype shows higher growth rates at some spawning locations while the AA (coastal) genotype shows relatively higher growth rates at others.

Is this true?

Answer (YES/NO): NO